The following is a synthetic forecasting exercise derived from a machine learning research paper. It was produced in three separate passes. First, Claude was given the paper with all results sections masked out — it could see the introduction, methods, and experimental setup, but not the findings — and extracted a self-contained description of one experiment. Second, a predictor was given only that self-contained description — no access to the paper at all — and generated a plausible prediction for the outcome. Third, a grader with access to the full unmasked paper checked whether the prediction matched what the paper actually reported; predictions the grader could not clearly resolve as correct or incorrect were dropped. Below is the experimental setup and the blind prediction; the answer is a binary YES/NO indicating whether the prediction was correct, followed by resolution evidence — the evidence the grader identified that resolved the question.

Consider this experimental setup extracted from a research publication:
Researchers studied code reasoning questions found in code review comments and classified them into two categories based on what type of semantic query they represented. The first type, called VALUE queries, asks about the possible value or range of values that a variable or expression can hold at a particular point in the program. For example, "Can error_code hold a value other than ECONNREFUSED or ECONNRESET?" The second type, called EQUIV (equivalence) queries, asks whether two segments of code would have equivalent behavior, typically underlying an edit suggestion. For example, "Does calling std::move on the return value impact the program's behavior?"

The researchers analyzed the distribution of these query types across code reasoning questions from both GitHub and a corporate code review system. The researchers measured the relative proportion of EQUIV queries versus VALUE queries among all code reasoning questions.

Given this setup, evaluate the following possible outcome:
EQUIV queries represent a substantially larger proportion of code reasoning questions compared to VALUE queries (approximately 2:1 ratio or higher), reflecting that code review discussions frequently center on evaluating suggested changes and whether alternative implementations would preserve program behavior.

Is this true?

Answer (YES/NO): YES